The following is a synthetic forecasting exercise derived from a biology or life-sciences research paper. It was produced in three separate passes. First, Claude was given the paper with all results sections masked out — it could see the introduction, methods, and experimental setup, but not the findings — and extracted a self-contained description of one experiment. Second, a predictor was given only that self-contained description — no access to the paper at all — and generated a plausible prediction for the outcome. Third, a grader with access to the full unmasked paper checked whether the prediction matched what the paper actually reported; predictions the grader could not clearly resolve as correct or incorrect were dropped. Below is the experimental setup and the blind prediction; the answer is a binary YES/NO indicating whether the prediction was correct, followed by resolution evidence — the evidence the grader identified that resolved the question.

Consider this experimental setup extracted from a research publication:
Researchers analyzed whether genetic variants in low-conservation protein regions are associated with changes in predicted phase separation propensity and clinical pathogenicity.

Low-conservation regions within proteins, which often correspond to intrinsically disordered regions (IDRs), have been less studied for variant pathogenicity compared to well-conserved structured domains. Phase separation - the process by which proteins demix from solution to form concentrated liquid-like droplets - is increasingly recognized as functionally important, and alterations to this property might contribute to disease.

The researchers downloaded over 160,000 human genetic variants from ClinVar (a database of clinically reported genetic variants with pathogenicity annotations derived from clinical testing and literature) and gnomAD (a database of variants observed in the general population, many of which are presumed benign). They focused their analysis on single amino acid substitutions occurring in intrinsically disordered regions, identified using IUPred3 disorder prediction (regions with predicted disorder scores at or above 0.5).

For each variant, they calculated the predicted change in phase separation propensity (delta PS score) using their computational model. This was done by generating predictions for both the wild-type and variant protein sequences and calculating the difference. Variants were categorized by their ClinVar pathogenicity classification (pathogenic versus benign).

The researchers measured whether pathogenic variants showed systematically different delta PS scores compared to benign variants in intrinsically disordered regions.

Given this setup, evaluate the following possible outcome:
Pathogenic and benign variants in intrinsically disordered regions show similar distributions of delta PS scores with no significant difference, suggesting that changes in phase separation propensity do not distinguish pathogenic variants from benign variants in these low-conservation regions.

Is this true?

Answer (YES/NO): NO